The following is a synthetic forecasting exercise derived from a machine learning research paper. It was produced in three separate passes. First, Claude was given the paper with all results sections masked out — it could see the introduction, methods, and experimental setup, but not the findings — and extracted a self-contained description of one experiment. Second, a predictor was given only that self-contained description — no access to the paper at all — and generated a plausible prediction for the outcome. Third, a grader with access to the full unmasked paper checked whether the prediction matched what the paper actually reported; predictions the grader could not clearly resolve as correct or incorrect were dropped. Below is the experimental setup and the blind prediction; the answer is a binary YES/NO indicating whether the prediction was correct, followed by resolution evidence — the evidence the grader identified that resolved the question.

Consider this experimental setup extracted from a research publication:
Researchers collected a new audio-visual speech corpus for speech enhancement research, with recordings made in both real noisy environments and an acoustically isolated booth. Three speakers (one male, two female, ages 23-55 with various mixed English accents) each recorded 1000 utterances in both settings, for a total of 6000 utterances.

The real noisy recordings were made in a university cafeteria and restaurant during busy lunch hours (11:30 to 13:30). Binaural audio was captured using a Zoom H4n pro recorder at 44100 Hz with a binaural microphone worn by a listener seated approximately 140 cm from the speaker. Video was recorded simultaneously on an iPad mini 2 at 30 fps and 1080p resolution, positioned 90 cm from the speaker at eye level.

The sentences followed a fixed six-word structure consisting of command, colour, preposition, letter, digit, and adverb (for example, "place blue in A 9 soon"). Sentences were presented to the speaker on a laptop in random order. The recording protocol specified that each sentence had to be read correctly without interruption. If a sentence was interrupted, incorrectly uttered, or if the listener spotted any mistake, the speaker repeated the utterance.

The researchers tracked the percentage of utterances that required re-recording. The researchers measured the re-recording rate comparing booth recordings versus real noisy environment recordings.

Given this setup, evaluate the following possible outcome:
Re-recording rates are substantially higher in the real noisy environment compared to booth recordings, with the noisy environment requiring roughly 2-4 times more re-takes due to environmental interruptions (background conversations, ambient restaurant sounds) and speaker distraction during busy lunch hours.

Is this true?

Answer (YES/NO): YES